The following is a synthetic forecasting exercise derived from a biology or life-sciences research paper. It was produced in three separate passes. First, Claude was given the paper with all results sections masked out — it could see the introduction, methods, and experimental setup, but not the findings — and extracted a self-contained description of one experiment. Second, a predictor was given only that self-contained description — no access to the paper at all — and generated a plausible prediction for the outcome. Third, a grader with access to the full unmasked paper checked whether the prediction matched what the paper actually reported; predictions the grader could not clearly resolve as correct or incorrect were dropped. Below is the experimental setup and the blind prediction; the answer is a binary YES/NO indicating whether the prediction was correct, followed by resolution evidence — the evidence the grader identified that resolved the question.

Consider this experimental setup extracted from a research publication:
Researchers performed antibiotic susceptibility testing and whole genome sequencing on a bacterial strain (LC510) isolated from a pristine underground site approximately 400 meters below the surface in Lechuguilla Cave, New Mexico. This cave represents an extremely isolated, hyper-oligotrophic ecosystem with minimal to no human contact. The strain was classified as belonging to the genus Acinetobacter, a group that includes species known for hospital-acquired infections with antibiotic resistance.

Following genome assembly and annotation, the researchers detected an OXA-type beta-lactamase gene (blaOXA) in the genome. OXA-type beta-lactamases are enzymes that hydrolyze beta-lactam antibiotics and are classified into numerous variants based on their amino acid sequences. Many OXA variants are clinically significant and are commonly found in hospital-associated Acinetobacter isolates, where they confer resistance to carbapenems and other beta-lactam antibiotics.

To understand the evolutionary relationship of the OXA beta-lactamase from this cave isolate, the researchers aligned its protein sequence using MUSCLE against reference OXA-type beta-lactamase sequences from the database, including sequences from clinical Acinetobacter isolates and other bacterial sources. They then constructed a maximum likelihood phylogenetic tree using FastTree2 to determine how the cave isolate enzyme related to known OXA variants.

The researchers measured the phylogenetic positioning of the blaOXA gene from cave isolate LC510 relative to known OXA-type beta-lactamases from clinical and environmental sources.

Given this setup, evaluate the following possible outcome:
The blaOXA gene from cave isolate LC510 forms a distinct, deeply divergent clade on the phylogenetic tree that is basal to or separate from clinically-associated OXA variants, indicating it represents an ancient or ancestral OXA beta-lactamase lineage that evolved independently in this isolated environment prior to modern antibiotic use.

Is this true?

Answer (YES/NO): NO